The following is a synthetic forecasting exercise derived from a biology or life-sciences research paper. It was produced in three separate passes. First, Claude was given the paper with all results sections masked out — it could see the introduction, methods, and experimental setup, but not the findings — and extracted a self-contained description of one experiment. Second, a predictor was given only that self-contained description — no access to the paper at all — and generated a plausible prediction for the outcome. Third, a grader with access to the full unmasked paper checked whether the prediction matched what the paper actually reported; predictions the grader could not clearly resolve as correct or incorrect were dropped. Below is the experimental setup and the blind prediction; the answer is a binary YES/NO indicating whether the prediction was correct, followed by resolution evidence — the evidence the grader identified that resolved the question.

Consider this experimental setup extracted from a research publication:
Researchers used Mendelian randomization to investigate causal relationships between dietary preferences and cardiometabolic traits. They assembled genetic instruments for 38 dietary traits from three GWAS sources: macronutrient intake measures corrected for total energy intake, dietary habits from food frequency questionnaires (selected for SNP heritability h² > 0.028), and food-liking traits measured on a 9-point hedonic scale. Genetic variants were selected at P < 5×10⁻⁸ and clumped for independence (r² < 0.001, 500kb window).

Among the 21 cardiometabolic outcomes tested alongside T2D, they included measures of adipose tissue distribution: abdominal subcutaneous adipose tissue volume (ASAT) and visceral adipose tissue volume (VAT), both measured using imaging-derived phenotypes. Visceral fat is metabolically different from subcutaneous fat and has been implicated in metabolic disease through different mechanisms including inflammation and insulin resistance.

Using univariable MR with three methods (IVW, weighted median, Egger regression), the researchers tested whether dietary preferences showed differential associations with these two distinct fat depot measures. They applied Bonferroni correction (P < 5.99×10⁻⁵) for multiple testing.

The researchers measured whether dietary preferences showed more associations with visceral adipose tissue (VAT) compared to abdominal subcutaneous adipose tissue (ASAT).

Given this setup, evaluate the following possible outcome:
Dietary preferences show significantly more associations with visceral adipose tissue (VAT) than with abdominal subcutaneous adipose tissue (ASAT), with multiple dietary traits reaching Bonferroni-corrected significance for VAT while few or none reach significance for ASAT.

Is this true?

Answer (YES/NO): NO